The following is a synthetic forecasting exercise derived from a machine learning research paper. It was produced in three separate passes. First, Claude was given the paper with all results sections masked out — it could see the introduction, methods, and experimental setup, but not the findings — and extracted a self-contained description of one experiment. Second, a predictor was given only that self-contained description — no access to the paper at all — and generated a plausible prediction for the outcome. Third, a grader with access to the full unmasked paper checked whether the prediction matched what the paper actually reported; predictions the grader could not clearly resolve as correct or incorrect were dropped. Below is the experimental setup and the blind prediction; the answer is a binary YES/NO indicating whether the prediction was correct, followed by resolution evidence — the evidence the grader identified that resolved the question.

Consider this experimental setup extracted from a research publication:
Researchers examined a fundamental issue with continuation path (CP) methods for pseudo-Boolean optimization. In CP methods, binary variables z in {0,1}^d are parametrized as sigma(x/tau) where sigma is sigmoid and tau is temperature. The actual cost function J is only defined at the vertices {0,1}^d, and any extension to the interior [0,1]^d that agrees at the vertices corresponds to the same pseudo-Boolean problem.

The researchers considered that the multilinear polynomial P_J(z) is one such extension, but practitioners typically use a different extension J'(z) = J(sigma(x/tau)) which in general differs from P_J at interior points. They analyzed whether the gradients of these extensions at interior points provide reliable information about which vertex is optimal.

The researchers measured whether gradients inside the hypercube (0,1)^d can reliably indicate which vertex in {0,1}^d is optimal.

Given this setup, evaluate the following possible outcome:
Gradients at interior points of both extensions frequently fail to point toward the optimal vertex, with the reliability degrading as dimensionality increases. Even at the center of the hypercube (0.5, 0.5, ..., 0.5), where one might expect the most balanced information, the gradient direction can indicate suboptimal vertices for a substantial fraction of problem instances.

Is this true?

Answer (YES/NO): NO